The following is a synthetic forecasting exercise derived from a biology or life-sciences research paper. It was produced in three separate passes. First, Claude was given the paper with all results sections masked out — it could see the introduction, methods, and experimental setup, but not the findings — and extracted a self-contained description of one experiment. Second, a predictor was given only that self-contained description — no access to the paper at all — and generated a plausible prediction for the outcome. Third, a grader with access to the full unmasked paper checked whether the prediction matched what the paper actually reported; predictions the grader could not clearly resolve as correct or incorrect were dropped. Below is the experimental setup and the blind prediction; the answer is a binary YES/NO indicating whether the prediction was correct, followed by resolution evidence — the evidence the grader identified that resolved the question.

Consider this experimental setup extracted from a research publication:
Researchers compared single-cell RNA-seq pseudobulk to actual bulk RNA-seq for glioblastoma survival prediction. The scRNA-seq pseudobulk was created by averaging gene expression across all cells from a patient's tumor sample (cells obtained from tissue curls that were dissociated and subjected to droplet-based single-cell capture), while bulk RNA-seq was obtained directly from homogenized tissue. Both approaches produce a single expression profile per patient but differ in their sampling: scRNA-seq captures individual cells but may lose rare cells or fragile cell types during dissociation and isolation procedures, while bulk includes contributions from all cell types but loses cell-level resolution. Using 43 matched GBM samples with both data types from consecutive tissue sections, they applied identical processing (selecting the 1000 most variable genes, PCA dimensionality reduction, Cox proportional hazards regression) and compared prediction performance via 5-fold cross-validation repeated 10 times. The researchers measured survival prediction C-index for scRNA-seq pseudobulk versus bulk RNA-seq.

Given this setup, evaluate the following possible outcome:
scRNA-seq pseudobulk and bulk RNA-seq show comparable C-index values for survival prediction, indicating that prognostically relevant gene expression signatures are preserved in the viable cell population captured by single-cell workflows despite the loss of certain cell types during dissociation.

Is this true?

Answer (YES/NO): YES